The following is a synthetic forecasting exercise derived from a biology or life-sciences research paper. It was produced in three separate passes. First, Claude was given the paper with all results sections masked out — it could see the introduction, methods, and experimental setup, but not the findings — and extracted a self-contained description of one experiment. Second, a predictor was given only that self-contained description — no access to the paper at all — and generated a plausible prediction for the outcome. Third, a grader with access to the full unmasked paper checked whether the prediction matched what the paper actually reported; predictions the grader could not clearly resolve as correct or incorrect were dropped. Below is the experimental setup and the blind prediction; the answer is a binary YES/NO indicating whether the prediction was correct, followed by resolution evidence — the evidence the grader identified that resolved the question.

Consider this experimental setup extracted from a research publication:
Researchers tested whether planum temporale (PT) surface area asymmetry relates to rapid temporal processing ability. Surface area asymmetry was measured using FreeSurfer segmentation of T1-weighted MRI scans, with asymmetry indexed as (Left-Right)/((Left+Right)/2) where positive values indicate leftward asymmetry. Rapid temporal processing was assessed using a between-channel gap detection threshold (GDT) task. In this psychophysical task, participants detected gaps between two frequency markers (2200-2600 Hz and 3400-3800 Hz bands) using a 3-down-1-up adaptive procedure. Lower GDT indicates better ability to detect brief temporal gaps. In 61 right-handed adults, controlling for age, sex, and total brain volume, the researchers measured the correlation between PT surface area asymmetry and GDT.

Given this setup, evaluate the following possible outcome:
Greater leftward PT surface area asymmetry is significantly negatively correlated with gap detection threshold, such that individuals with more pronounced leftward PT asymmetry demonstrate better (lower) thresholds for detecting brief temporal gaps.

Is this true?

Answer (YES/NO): YES